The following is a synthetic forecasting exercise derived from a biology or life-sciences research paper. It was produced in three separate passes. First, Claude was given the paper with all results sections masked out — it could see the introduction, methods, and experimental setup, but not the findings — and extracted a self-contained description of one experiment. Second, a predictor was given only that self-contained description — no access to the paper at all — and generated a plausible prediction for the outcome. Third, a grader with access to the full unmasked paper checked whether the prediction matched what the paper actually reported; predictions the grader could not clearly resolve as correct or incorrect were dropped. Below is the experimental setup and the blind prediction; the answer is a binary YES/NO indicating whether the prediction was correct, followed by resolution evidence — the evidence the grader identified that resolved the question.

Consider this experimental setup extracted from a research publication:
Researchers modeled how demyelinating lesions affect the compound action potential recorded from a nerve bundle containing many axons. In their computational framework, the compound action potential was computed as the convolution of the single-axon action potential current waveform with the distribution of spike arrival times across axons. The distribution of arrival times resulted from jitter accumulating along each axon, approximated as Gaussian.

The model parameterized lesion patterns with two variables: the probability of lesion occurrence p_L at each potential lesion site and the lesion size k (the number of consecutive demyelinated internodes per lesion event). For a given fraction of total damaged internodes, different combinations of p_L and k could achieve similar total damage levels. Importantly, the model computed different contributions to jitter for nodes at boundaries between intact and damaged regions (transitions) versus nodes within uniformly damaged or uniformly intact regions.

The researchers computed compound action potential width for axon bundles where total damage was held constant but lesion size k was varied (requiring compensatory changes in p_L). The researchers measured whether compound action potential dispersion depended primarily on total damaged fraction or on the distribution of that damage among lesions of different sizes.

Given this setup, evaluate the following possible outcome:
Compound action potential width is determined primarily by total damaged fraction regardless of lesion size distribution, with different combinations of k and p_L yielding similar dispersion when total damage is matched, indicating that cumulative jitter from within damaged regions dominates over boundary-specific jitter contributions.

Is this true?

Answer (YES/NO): NO